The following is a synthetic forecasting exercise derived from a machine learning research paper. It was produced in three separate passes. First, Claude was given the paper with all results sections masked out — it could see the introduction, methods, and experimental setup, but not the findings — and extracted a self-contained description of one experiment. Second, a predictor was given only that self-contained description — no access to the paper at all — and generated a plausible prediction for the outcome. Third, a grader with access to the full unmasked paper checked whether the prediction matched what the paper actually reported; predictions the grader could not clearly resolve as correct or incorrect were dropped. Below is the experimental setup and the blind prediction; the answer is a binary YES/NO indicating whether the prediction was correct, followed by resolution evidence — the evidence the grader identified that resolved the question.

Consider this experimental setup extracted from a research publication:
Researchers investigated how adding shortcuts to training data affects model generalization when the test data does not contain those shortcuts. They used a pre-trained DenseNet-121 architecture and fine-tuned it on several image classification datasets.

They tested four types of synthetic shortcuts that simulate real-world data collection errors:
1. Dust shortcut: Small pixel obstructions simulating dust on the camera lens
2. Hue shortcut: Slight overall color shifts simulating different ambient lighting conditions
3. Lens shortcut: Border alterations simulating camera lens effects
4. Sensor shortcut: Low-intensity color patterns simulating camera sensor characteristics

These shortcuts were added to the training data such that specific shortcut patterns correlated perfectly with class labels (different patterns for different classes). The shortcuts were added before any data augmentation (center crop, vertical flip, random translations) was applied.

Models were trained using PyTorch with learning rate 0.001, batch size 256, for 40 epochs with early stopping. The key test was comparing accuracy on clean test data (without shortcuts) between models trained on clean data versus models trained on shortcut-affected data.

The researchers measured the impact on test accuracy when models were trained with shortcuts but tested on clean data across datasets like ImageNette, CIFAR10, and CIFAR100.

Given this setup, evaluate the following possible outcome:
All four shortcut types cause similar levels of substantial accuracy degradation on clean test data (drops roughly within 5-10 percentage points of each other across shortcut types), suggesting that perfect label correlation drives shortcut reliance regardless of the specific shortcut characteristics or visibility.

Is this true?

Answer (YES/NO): NO